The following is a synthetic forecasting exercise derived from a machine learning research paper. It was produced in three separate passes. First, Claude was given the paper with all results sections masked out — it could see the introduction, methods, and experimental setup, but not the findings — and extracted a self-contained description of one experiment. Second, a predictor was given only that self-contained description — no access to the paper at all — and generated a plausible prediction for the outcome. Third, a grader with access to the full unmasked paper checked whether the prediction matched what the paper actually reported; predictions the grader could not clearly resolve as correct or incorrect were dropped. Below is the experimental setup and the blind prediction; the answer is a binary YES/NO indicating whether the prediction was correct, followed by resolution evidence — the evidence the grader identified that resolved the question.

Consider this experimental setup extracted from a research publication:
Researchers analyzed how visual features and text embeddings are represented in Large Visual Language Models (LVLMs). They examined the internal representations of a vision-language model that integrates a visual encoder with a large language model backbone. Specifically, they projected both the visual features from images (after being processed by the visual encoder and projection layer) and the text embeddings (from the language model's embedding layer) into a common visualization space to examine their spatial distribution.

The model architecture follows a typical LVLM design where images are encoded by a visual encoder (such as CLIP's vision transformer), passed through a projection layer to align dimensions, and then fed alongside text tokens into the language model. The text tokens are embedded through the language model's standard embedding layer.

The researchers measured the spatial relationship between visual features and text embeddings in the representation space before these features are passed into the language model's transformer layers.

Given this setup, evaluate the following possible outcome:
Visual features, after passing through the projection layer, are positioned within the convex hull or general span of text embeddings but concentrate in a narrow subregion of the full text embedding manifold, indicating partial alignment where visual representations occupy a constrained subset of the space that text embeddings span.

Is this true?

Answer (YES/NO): NO